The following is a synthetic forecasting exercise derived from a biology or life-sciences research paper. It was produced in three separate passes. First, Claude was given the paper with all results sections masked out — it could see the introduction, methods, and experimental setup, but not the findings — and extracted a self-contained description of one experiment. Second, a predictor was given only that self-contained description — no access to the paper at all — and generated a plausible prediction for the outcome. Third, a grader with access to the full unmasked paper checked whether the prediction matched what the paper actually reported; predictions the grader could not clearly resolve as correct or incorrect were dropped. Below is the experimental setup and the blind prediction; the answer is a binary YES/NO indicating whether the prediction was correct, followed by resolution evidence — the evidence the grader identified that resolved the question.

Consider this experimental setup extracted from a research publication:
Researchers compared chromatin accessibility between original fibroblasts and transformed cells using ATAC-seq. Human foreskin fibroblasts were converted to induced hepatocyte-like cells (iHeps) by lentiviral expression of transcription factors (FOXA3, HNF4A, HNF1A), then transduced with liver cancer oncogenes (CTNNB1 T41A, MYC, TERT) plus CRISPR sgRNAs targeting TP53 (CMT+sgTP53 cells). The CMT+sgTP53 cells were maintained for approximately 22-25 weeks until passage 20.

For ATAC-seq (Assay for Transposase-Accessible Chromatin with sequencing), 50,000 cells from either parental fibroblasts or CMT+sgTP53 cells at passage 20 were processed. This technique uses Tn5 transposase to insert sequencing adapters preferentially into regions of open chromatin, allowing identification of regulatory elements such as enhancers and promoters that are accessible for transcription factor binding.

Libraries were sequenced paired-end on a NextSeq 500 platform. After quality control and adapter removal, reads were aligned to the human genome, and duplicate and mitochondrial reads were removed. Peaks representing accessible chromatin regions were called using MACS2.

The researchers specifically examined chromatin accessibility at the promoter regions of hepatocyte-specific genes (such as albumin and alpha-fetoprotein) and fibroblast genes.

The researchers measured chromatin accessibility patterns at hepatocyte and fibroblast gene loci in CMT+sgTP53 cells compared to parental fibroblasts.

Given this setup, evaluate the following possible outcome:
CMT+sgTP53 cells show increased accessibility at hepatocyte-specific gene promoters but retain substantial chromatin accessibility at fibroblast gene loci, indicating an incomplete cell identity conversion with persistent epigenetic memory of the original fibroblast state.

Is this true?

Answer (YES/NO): NO